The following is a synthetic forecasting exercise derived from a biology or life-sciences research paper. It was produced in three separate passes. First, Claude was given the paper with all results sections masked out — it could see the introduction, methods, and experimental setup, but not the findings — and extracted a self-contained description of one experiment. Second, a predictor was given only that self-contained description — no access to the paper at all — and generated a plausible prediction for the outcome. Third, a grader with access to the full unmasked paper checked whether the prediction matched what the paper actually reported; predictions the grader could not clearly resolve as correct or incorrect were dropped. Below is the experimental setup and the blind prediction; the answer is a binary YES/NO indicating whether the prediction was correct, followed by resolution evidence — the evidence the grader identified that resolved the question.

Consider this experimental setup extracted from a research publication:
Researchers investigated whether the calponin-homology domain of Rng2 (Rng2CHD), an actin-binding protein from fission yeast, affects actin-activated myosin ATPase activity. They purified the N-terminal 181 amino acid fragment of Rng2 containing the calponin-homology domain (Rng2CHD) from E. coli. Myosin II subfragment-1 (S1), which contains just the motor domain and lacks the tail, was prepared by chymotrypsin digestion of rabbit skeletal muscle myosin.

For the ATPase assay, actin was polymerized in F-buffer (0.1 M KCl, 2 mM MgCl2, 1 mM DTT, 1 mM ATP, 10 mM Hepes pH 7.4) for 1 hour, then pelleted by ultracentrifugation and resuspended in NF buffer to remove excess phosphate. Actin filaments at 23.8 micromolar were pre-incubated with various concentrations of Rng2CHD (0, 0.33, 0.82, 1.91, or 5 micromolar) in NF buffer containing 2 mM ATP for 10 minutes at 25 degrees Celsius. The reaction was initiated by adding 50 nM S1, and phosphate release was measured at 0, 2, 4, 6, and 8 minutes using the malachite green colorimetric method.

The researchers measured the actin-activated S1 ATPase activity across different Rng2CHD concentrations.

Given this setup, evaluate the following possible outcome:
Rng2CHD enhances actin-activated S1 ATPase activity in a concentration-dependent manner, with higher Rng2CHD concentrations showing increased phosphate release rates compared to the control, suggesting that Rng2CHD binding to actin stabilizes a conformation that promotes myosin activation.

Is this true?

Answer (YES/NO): NO